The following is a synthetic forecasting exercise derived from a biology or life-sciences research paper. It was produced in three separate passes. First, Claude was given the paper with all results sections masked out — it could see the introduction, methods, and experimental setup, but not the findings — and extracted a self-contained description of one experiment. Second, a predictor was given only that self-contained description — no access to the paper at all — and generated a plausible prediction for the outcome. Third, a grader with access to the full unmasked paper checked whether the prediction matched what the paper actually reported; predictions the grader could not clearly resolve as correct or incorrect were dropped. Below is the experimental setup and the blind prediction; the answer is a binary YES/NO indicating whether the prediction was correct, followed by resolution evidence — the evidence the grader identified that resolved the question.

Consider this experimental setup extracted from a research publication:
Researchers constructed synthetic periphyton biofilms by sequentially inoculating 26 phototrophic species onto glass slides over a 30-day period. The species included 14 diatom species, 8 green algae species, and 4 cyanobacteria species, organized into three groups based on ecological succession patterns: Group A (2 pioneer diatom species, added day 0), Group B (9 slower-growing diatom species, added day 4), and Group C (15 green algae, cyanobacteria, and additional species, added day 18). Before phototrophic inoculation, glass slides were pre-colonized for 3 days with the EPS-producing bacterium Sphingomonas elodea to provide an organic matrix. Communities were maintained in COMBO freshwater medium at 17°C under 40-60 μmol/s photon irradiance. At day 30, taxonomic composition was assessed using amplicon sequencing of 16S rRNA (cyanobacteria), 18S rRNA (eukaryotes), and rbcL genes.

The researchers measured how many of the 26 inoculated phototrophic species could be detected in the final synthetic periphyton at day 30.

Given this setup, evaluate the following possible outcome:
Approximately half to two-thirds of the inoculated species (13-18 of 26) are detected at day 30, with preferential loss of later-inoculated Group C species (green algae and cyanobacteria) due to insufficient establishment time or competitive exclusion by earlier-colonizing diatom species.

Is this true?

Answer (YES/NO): NO